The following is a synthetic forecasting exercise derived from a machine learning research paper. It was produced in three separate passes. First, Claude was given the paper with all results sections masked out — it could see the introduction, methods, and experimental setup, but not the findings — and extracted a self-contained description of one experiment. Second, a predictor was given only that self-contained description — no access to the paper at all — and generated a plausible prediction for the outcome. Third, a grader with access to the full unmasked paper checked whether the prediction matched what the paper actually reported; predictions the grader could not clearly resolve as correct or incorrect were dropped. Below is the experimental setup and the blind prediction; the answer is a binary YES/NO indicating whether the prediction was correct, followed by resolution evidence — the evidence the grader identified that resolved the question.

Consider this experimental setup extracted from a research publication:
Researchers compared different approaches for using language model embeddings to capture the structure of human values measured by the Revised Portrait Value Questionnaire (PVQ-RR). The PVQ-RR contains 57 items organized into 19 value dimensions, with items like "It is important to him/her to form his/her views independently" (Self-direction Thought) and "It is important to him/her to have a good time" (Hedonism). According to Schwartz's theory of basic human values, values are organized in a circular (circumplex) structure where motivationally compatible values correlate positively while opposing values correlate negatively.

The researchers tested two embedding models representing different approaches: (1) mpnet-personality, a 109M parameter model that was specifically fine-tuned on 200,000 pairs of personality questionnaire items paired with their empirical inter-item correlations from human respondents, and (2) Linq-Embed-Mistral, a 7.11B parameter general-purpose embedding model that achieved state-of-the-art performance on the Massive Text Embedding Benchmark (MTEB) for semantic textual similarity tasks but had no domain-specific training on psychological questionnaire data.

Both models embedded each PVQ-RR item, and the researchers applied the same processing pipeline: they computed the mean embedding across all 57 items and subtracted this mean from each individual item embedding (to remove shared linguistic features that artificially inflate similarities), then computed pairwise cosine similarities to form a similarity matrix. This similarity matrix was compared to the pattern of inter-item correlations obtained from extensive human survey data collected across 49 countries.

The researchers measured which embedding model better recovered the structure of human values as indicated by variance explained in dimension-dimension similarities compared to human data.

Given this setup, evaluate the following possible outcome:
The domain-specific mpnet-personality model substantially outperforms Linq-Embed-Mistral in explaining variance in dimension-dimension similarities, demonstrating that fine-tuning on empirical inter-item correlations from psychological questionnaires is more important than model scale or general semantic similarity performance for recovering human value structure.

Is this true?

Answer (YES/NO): NO